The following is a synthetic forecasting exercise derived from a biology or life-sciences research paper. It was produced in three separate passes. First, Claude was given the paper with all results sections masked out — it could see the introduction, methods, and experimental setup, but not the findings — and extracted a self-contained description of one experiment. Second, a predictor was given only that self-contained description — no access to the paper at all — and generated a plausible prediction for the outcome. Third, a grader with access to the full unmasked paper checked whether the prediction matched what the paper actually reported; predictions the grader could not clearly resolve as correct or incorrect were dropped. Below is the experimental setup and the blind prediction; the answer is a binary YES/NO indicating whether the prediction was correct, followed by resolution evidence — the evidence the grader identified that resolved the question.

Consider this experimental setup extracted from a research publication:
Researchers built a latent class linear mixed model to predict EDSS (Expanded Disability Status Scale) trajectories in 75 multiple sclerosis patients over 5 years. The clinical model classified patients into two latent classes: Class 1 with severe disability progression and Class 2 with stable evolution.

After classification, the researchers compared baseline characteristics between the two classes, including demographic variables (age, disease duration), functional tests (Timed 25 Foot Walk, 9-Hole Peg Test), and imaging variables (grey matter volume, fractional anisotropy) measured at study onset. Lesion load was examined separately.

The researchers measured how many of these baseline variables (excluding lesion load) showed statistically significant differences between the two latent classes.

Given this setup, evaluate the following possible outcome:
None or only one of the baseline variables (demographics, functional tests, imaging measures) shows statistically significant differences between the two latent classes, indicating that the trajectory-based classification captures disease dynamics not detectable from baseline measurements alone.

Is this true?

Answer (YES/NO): YES